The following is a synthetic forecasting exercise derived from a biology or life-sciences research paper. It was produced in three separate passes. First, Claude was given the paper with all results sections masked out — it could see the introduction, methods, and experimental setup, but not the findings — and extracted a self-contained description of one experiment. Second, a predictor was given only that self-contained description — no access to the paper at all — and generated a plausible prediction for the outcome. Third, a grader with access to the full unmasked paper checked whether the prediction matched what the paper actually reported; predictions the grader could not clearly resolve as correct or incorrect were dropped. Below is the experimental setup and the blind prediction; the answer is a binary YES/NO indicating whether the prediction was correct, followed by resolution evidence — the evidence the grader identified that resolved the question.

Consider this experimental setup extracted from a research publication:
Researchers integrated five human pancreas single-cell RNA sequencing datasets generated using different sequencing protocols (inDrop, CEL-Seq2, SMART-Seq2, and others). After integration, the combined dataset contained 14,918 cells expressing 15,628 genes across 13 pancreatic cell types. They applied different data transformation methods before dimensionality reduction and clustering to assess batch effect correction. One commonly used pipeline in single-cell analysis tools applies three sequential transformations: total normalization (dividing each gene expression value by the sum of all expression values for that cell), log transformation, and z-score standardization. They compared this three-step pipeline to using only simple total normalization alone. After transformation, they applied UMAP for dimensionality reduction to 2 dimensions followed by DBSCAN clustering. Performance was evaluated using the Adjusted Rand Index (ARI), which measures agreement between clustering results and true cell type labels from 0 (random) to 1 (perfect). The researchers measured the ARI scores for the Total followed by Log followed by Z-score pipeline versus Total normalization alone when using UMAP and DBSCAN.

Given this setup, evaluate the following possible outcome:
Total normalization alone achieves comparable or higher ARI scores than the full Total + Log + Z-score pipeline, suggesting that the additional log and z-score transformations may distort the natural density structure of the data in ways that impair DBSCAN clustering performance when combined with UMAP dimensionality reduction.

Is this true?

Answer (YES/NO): YES